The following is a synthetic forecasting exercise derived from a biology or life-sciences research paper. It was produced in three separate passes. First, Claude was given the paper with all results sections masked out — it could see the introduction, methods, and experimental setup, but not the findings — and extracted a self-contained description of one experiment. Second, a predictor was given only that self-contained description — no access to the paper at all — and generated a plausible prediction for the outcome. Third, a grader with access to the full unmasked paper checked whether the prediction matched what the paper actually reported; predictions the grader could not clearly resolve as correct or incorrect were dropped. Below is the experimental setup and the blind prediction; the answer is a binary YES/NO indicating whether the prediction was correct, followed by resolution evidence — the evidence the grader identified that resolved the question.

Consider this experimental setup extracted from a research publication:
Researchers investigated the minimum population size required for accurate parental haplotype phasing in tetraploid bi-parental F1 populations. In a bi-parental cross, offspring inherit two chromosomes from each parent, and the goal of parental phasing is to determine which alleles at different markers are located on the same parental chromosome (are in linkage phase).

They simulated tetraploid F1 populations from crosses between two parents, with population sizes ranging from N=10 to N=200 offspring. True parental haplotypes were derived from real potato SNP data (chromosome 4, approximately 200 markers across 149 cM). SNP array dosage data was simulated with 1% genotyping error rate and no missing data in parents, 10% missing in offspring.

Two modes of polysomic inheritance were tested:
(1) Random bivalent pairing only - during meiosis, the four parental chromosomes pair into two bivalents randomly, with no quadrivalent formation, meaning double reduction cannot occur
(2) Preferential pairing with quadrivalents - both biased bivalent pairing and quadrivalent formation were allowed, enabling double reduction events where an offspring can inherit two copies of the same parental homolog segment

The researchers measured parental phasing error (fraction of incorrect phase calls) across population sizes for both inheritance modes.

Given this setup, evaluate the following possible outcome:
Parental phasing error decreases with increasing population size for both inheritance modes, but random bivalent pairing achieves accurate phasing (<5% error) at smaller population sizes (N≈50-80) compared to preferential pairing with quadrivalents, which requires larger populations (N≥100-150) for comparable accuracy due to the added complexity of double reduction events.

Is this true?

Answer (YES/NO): NO